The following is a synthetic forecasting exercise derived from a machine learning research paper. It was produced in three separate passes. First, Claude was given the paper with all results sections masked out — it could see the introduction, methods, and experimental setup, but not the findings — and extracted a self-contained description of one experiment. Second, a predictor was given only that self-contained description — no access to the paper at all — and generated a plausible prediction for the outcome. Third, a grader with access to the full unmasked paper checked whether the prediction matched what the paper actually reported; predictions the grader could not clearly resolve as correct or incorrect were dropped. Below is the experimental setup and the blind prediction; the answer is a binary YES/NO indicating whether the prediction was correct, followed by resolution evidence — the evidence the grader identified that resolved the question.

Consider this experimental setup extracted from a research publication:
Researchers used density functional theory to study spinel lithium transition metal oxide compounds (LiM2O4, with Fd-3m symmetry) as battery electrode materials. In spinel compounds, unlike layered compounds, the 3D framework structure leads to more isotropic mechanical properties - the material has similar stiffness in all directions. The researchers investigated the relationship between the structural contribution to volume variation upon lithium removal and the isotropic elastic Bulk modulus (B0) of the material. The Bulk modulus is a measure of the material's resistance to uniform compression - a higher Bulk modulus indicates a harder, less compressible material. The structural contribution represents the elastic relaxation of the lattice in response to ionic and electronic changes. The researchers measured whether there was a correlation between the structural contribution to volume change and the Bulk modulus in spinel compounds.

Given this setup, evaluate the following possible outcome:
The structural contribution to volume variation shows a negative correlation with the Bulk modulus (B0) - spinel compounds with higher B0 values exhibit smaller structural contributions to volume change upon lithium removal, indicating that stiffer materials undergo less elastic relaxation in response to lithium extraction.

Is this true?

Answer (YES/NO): YES